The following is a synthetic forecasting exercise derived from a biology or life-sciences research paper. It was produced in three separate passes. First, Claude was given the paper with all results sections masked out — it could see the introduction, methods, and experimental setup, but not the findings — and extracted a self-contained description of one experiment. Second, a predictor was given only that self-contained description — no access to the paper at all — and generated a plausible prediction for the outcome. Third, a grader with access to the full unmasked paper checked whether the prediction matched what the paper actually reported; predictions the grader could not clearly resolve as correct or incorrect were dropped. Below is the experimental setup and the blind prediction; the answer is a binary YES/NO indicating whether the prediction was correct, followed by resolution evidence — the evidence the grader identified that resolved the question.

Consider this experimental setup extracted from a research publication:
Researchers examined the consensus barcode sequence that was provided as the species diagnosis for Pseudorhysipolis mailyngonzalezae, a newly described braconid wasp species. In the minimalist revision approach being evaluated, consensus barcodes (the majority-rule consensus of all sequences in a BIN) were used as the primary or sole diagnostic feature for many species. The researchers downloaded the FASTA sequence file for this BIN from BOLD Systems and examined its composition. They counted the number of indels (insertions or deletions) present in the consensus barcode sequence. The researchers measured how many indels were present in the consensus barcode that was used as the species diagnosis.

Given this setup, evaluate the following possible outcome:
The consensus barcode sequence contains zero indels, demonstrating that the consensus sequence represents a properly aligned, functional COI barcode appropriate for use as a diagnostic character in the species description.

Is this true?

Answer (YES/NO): NO